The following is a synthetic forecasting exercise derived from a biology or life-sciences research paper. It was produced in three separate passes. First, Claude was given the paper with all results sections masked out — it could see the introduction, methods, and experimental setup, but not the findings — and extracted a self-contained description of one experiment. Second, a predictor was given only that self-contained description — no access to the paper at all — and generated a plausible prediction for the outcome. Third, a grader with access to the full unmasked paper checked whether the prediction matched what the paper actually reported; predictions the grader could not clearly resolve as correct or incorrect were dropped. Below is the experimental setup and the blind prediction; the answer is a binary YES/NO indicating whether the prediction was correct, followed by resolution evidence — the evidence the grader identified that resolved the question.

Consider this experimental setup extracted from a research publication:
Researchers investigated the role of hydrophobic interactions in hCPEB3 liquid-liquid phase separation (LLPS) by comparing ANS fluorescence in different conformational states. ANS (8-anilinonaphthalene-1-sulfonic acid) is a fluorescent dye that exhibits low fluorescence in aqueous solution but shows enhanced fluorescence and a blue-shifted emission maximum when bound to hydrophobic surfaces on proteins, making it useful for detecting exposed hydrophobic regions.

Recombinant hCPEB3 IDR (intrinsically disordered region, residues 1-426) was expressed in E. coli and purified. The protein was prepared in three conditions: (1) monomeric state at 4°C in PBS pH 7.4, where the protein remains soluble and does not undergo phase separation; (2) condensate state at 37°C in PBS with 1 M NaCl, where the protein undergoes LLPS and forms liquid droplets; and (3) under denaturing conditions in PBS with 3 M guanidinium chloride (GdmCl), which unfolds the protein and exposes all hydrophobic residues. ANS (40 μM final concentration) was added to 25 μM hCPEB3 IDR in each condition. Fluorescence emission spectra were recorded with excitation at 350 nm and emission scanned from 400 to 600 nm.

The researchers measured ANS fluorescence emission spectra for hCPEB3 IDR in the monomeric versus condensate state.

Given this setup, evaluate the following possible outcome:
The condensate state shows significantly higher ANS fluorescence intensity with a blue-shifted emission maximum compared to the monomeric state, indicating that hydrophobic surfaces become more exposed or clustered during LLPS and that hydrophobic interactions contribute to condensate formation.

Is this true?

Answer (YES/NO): NO